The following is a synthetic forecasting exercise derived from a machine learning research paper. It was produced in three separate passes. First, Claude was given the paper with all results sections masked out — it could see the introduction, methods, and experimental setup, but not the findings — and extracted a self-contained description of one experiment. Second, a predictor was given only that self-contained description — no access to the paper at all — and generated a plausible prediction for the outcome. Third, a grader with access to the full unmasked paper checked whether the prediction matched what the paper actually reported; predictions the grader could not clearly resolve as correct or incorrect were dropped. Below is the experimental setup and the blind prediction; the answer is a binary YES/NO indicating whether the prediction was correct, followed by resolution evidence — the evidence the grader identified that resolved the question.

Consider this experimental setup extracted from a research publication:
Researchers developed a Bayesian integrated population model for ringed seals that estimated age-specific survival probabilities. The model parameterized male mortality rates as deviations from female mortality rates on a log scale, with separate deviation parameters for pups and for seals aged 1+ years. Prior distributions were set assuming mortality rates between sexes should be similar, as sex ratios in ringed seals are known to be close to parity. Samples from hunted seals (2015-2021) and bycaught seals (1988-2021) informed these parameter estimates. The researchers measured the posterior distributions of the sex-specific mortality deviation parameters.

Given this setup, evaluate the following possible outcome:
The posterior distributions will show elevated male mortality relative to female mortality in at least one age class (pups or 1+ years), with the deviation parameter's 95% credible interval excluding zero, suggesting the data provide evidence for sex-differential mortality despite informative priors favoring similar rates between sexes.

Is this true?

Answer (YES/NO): NO